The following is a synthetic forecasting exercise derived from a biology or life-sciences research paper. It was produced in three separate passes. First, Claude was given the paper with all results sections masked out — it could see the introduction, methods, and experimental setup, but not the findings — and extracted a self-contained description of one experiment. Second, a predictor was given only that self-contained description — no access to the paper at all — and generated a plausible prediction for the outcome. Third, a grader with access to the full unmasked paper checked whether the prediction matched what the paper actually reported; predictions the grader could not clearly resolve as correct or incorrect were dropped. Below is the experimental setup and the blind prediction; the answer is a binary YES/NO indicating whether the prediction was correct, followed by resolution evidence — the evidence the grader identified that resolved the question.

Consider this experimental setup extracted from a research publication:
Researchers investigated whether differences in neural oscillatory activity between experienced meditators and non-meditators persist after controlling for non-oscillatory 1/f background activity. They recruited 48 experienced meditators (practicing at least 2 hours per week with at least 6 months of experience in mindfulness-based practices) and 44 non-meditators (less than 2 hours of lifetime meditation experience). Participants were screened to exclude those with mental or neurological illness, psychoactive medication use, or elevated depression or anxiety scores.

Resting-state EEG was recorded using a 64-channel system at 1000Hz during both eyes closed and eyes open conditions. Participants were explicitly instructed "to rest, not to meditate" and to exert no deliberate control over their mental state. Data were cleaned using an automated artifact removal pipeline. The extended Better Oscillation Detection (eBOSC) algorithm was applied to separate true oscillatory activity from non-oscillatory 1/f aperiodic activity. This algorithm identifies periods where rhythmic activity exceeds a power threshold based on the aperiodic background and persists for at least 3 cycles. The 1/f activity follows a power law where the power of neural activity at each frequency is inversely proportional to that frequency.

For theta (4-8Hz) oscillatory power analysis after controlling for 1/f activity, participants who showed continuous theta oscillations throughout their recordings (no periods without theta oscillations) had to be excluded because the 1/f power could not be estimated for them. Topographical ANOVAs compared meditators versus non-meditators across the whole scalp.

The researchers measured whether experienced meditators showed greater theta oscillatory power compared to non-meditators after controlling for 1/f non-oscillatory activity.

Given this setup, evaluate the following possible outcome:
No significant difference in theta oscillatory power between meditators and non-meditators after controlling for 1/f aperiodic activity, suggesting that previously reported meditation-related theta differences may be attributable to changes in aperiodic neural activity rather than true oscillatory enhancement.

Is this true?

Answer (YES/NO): NO